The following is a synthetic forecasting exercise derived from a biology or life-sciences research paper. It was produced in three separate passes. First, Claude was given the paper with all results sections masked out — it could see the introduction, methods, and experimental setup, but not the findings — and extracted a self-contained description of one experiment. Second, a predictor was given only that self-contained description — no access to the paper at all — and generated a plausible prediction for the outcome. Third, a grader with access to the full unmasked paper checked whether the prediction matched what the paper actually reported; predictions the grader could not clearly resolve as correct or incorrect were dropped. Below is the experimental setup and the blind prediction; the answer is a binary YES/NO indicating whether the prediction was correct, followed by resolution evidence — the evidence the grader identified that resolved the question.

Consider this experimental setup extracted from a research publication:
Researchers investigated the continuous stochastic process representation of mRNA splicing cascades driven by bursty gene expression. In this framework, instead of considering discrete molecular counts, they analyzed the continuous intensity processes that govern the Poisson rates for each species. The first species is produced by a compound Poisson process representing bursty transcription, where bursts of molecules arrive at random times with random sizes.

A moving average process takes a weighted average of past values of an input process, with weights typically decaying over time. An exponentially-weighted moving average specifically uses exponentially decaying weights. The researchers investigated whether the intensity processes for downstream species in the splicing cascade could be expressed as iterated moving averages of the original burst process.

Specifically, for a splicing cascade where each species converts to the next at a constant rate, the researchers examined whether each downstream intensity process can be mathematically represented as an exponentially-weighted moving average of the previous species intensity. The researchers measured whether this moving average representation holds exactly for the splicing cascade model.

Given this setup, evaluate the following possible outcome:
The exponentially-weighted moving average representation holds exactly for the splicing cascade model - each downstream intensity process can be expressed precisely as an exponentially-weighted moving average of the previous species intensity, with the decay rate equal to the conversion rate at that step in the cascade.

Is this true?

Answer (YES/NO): YES